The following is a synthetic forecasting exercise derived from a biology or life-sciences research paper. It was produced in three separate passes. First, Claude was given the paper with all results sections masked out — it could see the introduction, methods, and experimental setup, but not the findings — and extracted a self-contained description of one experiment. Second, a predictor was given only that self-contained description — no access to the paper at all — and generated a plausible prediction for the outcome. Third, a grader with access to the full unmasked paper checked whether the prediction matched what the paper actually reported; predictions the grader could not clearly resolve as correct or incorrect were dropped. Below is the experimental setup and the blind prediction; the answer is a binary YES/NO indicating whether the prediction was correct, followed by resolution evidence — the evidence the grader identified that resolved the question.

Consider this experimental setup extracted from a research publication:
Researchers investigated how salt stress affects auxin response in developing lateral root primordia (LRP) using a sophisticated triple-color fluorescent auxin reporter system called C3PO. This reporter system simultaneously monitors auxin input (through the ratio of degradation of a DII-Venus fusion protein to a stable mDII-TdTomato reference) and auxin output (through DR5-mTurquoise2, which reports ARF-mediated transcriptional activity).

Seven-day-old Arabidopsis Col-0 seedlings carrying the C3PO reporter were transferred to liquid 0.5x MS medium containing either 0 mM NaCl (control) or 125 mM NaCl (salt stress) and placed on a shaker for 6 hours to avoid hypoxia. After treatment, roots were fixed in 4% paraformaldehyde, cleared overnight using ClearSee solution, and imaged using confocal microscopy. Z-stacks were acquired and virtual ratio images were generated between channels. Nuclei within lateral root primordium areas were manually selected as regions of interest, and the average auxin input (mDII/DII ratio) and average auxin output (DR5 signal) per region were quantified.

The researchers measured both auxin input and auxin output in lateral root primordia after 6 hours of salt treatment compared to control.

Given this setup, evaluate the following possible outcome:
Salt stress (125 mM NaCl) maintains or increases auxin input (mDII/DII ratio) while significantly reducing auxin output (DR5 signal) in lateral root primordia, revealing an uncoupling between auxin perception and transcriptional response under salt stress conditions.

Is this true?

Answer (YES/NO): NO